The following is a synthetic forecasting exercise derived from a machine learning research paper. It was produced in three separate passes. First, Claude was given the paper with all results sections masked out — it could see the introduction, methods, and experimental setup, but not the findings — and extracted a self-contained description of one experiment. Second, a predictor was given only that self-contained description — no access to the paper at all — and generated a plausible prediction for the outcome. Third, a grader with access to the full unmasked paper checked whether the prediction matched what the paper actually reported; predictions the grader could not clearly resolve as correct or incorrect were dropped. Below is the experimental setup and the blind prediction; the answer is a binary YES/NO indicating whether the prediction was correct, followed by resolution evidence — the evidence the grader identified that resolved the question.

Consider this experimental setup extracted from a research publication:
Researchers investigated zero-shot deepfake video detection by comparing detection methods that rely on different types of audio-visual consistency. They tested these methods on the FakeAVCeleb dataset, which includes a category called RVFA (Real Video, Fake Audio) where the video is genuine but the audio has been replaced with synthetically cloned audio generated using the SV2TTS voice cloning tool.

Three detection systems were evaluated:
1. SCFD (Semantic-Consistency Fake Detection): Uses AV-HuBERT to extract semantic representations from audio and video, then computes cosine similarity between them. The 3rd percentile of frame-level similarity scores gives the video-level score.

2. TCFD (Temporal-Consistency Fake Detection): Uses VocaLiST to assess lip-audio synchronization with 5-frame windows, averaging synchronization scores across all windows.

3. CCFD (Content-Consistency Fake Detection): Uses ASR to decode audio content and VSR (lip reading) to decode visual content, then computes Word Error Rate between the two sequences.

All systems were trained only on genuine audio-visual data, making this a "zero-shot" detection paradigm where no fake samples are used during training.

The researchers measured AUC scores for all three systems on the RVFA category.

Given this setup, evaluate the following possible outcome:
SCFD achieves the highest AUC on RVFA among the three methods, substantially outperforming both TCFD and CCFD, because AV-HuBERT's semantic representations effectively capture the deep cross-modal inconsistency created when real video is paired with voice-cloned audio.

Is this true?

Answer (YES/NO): YES